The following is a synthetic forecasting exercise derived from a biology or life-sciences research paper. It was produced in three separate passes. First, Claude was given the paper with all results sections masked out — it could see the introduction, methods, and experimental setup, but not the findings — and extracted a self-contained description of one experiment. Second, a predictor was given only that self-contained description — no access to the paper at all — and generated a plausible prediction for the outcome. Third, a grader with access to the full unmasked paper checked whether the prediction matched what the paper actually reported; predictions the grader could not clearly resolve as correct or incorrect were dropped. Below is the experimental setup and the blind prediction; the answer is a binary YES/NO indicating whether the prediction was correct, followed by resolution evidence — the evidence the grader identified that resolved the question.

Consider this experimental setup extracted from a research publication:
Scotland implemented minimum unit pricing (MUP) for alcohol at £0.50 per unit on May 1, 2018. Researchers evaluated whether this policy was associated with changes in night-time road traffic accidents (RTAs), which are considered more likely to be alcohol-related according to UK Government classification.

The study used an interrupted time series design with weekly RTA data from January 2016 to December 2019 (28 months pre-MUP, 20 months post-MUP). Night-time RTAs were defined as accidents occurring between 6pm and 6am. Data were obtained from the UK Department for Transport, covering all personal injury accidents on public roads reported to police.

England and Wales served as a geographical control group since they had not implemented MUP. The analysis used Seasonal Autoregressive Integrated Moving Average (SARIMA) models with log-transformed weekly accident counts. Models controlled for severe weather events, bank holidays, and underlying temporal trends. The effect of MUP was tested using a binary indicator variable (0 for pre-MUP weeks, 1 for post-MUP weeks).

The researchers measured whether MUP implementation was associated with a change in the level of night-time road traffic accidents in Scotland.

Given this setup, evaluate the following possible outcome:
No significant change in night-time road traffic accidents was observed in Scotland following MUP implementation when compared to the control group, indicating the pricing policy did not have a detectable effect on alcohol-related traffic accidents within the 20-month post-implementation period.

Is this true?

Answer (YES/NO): YES